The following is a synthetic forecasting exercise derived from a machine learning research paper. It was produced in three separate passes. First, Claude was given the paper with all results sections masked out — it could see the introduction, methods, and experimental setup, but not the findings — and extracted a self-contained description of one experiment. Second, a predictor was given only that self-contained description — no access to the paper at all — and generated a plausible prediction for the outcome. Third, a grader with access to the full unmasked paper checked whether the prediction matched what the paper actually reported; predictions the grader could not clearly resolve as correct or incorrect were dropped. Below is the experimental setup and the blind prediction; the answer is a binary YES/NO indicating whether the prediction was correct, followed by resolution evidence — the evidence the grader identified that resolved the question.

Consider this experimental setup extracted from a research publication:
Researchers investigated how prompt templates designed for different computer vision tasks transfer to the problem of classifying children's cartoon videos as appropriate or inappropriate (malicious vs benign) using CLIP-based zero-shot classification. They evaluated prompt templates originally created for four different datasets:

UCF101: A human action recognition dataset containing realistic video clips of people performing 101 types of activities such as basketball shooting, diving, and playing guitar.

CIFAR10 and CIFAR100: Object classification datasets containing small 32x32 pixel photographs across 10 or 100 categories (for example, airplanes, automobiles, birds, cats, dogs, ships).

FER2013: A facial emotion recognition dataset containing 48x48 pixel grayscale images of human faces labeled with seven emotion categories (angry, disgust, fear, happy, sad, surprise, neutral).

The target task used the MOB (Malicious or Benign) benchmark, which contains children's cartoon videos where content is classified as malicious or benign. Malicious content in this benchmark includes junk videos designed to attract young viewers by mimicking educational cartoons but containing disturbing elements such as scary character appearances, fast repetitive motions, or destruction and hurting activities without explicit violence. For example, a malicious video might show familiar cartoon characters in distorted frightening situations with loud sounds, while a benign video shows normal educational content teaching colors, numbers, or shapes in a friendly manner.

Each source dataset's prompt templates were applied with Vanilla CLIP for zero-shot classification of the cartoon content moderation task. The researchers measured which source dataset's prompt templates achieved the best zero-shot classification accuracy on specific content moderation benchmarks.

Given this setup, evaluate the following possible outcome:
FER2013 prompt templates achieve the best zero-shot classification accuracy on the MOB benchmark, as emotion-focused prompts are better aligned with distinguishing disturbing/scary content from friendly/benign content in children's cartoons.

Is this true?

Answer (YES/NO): YES